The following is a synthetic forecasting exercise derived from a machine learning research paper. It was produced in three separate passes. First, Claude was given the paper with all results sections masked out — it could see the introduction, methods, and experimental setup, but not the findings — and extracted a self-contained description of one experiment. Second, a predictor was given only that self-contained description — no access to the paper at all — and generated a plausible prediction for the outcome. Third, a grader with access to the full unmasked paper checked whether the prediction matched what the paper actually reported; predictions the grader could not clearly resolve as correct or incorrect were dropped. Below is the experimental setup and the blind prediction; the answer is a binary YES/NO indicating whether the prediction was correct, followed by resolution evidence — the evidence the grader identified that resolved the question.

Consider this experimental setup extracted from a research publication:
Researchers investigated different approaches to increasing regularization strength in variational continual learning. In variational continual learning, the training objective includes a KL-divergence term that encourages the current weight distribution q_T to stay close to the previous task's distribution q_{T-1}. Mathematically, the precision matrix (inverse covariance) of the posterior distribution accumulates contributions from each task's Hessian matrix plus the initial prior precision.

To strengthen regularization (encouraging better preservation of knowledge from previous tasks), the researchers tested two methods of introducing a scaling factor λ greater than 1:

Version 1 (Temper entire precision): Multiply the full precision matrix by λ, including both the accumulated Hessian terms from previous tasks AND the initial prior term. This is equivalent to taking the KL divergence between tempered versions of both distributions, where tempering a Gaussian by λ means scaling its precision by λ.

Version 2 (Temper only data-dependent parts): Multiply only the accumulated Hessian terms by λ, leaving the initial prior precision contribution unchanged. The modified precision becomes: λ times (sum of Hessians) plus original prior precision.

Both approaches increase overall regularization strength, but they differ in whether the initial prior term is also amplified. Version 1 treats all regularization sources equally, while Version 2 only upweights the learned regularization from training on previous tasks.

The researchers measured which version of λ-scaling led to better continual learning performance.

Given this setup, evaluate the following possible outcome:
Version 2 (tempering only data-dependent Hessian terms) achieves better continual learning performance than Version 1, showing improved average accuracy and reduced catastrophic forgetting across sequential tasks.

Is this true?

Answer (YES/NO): YES